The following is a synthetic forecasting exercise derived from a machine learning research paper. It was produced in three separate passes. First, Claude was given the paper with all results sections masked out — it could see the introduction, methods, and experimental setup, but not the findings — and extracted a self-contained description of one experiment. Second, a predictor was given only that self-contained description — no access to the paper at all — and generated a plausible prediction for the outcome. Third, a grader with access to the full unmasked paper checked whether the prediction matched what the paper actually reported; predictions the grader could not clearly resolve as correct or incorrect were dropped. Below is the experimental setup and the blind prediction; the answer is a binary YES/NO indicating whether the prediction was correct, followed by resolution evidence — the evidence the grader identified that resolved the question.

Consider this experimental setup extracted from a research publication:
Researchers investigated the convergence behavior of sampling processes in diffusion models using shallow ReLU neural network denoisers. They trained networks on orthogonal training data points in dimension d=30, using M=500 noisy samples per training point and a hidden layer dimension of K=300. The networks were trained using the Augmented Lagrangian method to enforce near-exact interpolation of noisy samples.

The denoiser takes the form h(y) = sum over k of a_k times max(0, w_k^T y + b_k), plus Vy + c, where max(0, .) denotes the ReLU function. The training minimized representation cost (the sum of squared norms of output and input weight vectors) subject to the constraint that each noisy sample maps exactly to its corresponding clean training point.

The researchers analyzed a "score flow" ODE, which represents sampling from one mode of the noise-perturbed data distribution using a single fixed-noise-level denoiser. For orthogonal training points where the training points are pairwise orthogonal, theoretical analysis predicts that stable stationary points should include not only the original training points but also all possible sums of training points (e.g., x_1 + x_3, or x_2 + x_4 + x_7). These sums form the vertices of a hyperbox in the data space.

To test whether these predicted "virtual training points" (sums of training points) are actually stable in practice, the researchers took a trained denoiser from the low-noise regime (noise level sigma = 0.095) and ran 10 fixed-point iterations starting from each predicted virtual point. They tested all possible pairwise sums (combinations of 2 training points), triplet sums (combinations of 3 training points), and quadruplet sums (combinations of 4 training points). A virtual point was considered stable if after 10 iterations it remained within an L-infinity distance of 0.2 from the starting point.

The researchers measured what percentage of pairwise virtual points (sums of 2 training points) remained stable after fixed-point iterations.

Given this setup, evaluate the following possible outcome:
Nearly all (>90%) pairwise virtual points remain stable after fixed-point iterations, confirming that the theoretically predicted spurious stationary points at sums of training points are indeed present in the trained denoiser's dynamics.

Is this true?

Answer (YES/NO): YES